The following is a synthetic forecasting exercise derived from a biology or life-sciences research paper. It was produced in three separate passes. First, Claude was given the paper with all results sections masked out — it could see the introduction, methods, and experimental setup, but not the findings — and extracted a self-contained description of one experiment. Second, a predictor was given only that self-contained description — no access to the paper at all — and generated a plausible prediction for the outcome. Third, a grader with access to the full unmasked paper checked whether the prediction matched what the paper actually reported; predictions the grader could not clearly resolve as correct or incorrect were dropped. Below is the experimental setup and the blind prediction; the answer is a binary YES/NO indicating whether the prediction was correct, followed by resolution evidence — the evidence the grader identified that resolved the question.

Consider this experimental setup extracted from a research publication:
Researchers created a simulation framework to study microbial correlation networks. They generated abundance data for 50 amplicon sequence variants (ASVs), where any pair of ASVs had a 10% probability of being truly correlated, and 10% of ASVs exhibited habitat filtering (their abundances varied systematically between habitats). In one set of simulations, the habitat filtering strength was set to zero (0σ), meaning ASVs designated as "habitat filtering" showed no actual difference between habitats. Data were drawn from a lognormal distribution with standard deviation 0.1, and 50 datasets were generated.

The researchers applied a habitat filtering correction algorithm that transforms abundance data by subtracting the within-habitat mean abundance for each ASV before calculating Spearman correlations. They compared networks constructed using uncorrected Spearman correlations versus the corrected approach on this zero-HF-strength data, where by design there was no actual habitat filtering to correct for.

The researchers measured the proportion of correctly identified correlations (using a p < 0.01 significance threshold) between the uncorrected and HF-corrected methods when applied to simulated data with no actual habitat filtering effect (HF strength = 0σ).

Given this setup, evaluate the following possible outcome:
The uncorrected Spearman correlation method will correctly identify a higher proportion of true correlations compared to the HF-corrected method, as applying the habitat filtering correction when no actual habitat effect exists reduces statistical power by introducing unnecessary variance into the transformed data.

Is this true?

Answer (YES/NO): NO